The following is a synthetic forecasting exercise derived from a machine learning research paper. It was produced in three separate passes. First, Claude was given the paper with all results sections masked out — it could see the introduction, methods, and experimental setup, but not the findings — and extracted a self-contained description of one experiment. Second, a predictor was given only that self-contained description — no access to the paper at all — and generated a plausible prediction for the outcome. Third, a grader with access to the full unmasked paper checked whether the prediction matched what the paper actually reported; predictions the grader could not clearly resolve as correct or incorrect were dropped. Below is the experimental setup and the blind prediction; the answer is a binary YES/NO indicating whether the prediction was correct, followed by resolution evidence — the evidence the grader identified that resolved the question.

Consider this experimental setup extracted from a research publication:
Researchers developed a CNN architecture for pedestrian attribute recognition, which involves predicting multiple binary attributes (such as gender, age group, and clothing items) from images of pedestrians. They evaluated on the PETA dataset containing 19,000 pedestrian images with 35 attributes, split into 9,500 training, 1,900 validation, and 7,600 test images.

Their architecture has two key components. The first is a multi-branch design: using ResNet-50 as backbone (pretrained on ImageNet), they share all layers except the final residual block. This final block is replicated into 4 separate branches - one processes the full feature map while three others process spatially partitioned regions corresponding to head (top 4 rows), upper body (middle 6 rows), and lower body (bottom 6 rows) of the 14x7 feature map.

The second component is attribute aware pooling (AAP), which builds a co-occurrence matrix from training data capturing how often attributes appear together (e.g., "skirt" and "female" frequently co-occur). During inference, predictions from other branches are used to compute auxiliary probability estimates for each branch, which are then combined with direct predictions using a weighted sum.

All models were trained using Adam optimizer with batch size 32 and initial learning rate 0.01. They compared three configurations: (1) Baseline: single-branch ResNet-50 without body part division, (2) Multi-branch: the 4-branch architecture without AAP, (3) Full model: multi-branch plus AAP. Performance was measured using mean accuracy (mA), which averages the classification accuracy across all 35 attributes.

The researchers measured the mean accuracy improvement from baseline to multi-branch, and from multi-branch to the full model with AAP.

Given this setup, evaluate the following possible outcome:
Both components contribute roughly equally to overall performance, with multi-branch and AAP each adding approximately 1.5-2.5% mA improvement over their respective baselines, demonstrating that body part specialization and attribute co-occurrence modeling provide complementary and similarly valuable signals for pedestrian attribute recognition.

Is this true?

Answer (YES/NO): NO